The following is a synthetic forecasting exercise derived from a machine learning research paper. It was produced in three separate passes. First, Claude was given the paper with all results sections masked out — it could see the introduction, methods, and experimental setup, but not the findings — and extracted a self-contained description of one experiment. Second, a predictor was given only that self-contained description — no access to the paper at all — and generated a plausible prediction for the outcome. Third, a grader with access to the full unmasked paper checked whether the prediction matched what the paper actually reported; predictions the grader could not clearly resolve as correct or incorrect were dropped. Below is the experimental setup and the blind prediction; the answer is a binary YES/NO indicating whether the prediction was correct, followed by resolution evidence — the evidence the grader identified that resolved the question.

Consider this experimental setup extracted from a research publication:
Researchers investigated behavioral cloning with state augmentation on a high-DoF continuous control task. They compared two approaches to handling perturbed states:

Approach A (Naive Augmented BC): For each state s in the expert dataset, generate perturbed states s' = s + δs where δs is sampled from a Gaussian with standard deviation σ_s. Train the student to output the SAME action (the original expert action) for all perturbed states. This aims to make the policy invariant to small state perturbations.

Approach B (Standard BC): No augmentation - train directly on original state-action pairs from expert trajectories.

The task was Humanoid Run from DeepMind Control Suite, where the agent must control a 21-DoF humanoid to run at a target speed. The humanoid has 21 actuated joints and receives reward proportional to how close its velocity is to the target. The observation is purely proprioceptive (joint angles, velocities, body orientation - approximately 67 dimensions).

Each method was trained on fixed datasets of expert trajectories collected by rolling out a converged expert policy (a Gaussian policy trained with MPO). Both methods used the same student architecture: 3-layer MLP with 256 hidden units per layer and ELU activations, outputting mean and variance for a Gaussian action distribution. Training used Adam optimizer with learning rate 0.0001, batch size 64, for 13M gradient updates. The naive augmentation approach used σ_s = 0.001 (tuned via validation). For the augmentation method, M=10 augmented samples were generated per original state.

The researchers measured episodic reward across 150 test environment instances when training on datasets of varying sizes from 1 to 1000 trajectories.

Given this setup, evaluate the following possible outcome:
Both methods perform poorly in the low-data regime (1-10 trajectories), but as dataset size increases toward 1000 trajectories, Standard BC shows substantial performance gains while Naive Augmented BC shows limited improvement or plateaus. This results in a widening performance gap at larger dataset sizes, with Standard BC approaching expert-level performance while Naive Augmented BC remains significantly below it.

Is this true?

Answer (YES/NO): NO